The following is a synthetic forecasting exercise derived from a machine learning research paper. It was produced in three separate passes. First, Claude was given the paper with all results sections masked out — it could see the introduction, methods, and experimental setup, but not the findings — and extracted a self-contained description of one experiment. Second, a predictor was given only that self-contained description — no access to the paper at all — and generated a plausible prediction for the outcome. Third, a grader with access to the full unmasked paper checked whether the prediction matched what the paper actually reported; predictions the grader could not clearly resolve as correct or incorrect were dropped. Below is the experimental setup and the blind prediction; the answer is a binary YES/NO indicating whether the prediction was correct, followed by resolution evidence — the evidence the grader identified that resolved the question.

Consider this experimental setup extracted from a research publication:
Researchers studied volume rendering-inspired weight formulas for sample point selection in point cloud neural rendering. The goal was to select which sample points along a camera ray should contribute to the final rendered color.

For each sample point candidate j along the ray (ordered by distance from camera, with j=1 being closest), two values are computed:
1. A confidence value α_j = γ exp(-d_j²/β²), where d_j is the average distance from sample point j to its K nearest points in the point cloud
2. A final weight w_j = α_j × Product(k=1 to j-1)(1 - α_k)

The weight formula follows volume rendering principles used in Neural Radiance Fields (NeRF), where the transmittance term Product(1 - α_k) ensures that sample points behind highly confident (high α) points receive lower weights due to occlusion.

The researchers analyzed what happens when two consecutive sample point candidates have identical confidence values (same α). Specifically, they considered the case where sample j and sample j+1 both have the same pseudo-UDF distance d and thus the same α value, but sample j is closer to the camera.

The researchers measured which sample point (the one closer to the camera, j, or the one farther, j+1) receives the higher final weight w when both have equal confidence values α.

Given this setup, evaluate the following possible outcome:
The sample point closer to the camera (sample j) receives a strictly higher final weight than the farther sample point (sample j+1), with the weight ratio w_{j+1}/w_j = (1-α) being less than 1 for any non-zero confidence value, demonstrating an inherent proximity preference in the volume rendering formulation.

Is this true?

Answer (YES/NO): YES